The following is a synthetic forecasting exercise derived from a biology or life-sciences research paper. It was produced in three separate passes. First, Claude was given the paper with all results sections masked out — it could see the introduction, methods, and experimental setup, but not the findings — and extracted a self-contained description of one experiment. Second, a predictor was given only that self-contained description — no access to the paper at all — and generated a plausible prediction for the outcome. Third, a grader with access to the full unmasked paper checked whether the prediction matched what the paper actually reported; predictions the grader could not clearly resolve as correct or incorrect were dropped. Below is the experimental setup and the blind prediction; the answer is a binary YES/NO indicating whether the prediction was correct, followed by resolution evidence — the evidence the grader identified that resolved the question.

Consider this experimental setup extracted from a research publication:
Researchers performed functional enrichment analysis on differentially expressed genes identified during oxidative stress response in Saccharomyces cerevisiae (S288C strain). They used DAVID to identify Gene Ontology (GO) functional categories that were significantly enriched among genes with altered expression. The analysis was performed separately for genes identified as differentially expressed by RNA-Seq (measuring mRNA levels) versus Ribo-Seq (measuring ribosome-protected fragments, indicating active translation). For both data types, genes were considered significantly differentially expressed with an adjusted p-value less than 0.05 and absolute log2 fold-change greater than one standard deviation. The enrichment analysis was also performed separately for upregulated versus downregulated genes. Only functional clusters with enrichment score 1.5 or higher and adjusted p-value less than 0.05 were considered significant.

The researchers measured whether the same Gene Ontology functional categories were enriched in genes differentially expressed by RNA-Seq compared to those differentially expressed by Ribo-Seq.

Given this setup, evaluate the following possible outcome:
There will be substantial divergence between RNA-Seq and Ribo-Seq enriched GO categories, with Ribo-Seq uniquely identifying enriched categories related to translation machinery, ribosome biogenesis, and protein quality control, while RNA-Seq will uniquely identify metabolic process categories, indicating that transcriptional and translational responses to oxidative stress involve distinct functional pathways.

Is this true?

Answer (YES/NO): NO